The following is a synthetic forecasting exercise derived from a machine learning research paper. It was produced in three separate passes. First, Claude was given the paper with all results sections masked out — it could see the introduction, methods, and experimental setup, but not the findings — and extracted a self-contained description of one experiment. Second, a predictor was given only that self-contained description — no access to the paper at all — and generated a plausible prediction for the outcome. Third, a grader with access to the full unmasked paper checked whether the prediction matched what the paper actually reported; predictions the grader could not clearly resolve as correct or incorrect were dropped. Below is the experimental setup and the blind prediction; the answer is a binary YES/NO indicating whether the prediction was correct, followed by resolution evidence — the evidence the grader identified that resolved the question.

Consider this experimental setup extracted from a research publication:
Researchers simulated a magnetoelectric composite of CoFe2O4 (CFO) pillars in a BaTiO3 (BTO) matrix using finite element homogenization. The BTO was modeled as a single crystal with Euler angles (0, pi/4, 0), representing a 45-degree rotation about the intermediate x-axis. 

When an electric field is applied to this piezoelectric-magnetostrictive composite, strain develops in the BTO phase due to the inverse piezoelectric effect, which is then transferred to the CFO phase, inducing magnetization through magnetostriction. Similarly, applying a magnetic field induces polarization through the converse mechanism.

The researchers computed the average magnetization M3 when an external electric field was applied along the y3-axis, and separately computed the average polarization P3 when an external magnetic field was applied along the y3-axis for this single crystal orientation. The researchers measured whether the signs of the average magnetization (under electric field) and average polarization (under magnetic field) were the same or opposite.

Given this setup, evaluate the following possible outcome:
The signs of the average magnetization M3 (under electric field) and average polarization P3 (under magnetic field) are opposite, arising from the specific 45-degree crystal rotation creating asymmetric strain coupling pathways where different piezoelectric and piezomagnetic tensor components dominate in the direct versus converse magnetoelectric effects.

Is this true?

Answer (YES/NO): NO